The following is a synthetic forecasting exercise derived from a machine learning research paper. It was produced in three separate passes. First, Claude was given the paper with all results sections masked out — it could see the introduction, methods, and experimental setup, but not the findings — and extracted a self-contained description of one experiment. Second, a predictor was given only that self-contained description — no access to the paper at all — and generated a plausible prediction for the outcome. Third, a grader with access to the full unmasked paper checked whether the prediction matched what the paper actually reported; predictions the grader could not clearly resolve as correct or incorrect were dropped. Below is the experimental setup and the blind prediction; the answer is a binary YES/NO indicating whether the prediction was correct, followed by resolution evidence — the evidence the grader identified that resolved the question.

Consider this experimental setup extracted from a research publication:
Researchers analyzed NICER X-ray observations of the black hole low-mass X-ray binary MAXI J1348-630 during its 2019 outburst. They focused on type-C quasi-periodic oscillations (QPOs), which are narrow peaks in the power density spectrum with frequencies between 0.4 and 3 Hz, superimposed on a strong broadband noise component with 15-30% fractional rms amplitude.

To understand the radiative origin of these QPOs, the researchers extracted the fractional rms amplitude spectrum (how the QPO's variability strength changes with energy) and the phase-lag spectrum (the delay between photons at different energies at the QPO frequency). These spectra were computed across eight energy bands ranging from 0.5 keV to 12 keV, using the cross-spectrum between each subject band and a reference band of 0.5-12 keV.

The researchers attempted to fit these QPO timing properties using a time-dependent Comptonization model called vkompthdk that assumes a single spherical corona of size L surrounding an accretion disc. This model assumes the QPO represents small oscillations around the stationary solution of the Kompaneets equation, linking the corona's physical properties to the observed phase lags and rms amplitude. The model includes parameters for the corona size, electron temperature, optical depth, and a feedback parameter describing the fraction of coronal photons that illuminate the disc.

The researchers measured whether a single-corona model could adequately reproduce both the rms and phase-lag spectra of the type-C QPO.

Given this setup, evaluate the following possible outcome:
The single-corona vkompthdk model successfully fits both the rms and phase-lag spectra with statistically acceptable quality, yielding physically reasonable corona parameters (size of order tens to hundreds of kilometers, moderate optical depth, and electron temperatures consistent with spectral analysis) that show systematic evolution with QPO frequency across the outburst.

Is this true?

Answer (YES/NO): NO